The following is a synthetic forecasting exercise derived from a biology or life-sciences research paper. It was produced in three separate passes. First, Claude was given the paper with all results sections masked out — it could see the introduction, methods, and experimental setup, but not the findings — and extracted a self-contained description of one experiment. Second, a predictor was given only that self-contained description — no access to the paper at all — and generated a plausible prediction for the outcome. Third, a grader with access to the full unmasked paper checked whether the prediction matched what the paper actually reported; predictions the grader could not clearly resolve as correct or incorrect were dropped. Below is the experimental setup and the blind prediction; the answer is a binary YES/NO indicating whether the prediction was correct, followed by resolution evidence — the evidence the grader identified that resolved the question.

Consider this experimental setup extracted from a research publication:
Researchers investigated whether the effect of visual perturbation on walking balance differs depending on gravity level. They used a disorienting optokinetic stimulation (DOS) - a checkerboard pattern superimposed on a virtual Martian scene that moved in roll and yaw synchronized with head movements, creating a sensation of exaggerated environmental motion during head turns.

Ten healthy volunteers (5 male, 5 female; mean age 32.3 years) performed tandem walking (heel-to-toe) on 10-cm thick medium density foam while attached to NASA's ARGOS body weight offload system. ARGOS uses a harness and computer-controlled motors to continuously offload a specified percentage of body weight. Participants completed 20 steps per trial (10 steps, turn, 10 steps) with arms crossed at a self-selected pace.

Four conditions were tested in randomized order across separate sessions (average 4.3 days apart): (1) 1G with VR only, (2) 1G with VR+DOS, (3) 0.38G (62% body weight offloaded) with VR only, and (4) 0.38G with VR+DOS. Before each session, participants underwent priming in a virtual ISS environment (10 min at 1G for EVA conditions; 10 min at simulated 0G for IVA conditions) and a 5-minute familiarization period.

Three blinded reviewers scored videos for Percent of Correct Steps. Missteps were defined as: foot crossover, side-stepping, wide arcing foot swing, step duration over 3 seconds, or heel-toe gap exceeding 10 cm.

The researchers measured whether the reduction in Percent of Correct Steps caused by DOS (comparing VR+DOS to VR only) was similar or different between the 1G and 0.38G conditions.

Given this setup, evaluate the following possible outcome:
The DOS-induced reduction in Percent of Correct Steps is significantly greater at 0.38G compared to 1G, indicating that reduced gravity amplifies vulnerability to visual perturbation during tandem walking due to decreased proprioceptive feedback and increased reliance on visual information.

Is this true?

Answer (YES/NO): NO